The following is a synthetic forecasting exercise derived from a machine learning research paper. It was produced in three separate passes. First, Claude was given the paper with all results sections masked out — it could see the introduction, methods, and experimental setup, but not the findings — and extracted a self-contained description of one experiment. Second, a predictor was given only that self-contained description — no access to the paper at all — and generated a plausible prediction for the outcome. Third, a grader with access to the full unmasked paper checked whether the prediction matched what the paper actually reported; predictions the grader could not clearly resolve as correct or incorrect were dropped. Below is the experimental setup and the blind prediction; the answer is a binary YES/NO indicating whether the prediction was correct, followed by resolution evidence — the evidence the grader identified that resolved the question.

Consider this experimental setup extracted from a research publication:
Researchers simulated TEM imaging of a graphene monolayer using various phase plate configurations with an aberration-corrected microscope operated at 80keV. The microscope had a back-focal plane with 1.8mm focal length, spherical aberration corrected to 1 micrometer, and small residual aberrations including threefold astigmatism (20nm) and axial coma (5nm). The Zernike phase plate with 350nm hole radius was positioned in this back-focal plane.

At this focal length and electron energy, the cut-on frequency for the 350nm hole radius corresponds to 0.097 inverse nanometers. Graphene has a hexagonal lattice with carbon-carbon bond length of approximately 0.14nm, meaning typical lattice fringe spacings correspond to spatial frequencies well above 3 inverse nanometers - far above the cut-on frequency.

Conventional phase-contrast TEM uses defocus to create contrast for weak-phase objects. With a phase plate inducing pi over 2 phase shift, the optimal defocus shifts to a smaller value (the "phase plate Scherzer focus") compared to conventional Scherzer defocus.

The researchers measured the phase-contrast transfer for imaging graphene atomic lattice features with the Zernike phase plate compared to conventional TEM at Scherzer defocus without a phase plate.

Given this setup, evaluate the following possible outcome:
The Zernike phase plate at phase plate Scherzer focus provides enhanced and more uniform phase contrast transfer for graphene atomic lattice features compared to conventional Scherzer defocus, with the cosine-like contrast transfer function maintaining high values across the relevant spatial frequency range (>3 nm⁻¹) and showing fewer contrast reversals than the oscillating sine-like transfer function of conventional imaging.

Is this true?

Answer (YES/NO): NO